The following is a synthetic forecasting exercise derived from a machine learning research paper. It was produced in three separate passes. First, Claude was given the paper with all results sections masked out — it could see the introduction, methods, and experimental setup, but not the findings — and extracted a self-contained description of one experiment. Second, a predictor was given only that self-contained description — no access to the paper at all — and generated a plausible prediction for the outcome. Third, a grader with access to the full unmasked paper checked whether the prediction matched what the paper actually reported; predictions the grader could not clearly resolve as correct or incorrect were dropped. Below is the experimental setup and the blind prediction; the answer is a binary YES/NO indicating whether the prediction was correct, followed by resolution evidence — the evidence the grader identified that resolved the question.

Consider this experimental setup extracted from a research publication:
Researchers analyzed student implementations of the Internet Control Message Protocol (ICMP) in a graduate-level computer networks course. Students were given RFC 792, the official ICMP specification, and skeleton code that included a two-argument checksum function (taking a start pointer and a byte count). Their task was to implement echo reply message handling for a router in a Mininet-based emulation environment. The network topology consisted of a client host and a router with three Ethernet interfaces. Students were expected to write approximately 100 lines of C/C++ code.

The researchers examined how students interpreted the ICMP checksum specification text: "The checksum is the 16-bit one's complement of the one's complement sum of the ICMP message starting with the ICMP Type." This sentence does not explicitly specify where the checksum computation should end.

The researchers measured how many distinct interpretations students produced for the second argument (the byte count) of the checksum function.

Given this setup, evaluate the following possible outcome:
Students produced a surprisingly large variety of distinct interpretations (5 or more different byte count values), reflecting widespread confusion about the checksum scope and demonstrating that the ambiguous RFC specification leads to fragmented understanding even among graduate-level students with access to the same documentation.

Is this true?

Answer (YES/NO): YES